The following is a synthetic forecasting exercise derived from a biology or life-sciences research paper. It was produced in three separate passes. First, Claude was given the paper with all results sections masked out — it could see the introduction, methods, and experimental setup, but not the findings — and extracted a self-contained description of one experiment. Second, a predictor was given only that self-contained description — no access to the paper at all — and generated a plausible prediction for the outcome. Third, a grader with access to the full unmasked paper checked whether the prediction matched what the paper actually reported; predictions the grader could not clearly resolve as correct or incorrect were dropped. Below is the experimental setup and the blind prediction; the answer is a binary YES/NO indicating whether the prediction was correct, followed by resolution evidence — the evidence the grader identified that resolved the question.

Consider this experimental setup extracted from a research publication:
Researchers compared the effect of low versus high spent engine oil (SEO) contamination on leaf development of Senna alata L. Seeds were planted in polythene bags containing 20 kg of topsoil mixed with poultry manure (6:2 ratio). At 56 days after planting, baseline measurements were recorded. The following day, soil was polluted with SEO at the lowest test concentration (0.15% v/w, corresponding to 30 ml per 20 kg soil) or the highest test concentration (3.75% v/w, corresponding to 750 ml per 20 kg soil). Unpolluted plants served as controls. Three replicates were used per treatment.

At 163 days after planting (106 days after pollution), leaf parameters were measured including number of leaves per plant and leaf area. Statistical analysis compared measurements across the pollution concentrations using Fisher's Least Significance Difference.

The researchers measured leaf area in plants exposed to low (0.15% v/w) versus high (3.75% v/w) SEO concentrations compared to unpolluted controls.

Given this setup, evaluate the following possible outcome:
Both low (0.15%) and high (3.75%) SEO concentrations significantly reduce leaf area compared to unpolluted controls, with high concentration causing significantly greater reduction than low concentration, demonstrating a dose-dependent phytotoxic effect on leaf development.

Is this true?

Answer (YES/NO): NO